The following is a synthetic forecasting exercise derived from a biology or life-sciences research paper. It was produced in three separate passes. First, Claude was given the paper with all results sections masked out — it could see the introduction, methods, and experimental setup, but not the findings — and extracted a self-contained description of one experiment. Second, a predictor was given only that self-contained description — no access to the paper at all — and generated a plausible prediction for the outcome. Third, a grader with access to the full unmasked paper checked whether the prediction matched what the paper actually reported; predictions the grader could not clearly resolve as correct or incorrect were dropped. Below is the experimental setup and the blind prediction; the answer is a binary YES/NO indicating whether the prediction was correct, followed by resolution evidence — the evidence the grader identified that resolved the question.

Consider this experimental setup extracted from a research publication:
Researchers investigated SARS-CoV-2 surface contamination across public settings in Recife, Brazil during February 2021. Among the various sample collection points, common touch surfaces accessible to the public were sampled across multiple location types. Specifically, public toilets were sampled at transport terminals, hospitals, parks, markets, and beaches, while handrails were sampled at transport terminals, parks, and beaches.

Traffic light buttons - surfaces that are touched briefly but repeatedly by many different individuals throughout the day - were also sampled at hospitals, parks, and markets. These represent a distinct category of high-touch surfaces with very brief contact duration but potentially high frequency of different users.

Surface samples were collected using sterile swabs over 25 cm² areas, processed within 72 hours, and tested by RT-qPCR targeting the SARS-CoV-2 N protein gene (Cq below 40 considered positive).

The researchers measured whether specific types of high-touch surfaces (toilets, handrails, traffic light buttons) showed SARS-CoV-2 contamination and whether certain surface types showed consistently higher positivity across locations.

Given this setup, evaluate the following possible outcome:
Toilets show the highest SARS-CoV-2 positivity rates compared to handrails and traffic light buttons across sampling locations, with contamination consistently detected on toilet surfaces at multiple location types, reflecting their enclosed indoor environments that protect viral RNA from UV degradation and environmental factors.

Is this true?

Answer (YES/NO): NO